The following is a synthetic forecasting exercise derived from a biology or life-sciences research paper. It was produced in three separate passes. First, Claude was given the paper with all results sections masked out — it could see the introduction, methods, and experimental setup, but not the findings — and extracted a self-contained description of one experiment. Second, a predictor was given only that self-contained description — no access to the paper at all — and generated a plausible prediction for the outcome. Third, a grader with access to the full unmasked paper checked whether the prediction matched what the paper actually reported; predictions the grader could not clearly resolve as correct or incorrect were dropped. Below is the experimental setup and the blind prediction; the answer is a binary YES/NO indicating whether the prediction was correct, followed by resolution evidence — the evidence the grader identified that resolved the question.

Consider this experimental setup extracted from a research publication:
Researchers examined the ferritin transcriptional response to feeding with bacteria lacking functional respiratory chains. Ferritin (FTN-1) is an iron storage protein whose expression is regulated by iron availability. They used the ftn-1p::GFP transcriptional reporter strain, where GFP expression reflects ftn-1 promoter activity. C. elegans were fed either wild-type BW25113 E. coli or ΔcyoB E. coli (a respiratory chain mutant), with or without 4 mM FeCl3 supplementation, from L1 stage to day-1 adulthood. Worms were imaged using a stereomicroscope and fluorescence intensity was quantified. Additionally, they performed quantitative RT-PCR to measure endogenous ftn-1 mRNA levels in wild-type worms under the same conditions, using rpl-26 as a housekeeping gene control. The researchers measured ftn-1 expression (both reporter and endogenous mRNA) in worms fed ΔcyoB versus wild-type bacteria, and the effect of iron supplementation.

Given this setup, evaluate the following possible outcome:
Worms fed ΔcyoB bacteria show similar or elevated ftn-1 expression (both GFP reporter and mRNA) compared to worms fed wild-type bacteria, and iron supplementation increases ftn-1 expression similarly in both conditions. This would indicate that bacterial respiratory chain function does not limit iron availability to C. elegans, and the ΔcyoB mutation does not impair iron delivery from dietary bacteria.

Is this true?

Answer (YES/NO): NO